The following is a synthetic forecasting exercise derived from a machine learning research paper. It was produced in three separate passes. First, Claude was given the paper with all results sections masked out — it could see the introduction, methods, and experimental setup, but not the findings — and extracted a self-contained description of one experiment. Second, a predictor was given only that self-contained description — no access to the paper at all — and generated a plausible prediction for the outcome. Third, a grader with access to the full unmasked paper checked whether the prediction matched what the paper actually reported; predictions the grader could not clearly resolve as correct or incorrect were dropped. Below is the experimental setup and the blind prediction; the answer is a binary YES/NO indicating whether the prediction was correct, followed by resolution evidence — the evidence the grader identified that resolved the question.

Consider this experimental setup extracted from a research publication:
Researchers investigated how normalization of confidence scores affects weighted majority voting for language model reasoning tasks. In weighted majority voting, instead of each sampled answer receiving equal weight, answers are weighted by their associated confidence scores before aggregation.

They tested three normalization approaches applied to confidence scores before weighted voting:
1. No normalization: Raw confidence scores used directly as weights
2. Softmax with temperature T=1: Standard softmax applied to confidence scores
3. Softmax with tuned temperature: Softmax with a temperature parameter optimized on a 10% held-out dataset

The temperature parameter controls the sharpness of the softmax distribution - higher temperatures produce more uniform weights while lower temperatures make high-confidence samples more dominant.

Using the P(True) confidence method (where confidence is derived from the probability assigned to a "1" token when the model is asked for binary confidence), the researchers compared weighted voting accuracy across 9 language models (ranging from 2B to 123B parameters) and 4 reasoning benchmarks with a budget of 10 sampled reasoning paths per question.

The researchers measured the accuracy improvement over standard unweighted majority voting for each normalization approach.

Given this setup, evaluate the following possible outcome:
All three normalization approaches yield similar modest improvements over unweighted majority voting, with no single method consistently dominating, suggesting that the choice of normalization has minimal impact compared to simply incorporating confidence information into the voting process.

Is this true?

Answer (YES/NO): NO